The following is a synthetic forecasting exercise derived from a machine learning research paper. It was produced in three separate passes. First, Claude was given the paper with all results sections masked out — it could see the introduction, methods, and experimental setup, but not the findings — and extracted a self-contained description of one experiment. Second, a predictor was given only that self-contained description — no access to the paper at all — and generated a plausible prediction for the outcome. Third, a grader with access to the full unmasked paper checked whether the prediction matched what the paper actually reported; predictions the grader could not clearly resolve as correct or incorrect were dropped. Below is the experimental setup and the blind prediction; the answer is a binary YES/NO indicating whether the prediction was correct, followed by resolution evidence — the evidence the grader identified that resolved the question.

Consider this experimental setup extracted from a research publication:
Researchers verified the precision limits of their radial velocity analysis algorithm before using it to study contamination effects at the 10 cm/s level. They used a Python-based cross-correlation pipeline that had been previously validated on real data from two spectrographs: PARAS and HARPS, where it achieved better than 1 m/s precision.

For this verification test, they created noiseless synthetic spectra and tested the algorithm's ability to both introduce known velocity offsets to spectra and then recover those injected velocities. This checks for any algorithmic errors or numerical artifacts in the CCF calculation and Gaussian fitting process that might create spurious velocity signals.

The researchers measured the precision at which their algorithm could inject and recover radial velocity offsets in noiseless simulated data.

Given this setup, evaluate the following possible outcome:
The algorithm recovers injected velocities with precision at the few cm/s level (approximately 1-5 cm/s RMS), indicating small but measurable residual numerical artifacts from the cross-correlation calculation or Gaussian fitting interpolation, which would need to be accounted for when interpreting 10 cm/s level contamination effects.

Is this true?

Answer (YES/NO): NO